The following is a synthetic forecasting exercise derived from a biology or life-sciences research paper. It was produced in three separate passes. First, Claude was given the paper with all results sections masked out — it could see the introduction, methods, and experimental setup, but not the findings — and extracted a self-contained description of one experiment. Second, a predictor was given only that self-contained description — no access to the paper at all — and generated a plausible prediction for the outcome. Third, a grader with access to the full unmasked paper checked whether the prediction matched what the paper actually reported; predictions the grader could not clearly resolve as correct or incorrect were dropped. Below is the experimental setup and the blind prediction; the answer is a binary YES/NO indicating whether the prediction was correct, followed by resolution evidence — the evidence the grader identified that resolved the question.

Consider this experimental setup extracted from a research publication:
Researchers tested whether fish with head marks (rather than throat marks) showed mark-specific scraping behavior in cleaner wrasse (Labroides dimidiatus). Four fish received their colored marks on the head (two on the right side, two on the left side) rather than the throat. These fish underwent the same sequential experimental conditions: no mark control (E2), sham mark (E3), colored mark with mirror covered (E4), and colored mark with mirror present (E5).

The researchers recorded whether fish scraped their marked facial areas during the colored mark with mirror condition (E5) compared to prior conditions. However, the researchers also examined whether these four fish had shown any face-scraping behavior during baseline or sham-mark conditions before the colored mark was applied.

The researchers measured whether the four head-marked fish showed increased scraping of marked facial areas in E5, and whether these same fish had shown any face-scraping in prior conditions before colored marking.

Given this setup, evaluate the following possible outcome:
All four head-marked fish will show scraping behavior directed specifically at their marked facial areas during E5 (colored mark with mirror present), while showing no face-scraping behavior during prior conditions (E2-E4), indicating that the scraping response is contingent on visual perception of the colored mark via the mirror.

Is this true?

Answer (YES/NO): NO